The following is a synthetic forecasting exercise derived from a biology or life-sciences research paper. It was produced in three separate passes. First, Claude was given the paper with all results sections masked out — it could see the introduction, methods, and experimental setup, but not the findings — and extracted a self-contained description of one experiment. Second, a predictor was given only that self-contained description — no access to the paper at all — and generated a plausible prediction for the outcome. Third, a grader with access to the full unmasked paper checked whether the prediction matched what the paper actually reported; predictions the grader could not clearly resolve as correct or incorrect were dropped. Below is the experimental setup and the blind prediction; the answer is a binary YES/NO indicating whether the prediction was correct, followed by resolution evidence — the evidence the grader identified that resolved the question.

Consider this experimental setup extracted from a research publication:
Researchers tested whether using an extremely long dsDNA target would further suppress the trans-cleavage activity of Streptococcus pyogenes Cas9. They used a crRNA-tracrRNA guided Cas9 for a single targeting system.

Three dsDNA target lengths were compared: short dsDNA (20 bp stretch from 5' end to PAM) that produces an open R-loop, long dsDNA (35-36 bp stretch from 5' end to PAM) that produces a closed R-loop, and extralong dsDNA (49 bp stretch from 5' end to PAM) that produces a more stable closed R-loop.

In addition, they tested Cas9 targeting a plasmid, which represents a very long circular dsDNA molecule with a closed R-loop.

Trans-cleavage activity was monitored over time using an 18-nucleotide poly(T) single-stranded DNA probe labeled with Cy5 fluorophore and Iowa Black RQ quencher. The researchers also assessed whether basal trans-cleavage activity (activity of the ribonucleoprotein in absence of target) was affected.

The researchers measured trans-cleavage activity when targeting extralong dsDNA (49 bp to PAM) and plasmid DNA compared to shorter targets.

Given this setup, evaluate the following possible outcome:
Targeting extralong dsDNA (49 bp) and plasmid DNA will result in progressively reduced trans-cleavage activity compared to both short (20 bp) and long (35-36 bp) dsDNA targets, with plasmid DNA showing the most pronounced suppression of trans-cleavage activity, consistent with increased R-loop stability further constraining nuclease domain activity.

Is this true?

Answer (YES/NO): NO